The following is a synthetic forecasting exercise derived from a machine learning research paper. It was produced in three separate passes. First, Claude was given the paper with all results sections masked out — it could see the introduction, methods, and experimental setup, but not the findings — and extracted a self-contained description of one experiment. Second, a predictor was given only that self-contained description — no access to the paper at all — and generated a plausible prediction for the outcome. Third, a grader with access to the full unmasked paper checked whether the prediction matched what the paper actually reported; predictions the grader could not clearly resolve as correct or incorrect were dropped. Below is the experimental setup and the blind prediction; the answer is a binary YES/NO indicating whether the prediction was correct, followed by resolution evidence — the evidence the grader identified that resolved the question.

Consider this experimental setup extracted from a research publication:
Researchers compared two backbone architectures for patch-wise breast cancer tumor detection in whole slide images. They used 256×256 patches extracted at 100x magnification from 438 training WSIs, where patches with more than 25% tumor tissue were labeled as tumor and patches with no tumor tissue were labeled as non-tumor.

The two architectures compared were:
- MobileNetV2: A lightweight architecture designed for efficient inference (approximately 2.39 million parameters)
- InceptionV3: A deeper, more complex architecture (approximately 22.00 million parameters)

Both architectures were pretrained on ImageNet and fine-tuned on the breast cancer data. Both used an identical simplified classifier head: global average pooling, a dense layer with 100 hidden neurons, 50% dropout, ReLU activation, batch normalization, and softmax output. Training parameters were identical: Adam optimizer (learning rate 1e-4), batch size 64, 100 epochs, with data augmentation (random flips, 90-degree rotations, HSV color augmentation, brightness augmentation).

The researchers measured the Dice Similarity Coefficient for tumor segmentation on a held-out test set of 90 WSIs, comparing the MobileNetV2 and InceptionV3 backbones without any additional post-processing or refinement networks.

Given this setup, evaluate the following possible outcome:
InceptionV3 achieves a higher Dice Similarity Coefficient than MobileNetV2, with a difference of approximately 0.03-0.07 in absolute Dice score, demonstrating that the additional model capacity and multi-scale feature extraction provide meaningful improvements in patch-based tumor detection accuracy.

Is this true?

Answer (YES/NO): NO